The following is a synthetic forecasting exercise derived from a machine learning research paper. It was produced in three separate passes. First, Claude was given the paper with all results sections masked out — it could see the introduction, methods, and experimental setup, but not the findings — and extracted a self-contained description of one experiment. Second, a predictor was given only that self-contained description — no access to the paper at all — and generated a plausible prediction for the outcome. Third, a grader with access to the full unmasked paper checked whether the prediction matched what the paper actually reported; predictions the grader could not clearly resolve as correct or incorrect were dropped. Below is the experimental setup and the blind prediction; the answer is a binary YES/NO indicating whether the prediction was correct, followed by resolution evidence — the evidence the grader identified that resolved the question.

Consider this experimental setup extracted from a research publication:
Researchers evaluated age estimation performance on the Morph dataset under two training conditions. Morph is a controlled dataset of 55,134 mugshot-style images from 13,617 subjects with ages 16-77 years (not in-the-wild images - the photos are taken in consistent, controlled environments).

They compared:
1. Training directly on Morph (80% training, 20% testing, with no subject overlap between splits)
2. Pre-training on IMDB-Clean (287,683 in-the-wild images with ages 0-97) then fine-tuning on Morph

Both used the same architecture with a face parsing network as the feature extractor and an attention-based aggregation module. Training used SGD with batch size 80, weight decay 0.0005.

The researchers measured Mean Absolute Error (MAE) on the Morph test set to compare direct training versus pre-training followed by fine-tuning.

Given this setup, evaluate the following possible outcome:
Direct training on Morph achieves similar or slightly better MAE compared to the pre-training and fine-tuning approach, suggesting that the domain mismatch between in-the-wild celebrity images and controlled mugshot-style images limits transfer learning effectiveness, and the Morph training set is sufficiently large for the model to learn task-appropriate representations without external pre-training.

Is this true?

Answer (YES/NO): NO